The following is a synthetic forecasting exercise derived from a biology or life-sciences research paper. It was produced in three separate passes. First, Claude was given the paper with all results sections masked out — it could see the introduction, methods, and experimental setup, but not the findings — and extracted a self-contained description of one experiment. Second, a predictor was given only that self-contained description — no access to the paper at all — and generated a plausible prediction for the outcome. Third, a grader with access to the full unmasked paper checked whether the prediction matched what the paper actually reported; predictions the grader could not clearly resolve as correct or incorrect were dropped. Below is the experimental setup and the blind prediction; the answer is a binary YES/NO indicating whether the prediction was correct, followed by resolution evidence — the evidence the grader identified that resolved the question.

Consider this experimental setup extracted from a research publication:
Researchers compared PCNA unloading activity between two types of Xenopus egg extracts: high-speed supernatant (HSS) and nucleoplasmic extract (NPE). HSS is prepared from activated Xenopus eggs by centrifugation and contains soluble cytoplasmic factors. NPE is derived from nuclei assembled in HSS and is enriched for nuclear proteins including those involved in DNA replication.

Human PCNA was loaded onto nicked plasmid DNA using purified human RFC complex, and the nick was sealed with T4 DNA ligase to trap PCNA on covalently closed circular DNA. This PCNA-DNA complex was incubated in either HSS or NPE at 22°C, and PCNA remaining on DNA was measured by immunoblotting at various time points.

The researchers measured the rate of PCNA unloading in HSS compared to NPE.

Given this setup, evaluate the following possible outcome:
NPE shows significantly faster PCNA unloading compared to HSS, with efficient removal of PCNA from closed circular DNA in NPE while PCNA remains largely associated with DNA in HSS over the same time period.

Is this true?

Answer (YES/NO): NO